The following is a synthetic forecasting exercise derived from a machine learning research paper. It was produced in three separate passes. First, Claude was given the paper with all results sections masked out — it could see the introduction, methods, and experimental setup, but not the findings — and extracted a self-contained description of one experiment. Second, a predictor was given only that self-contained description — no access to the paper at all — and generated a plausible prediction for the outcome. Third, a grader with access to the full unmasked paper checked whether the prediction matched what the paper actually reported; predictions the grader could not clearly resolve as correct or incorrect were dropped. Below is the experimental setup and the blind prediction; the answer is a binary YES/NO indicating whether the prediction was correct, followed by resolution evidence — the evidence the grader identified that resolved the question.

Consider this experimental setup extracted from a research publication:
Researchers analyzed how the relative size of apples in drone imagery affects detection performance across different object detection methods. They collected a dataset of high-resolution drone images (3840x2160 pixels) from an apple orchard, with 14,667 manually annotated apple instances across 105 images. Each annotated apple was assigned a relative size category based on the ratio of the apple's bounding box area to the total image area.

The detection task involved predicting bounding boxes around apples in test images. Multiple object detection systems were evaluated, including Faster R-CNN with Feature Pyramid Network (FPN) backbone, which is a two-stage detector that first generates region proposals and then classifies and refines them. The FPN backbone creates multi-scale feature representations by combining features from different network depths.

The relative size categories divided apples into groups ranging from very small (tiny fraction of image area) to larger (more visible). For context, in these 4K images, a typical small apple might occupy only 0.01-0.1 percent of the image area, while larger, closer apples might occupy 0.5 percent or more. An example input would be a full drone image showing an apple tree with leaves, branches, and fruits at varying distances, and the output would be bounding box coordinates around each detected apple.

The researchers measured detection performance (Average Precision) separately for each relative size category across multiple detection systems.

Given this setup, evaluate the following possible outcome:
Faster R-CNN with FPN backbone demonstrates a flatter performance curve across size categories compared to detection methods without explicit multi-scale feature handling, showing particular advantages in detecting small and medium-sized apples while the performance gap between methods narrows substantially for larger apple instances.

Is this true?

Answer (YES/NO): NO